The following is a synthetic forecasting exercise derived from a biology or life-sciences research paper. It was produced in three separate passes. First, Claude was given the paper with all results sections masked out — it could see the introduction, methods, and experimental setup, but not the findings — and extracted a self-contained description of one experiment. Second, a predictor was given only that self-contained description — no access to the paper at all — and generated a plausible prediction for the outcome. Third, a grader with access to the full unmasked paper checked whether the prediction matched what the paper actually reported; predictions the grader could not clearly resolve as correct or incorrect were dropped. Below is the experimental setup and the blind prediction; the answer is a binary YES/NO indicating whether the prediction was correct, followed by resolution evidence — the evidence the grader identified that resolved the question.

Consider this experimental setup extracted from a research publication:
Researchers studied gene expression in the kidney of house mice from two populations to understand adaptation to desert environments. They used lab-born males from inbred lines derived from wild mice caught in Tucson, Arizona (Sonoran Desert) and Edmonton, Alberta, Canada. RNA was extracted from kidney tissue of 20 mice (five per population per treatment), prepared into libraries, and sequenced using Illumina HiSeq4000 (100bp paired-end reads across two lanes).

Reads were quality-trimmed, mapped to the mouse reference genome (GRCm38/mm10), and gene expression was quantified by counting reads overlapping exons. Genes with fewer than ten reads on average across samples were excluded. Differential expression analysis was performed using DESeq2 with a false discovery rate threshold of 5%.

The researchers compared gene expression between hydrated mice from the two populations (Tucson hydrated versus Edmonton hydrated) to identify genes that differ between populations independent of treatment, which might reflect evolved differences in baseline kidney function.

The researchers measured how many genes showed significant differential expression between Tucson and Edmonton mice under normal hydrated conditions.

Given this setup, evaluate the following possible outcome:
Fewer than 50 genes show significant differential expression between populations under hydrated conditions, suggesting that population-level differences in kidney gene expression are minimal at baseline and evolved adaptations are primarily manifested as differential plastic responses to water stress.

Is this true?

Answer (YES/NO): NO